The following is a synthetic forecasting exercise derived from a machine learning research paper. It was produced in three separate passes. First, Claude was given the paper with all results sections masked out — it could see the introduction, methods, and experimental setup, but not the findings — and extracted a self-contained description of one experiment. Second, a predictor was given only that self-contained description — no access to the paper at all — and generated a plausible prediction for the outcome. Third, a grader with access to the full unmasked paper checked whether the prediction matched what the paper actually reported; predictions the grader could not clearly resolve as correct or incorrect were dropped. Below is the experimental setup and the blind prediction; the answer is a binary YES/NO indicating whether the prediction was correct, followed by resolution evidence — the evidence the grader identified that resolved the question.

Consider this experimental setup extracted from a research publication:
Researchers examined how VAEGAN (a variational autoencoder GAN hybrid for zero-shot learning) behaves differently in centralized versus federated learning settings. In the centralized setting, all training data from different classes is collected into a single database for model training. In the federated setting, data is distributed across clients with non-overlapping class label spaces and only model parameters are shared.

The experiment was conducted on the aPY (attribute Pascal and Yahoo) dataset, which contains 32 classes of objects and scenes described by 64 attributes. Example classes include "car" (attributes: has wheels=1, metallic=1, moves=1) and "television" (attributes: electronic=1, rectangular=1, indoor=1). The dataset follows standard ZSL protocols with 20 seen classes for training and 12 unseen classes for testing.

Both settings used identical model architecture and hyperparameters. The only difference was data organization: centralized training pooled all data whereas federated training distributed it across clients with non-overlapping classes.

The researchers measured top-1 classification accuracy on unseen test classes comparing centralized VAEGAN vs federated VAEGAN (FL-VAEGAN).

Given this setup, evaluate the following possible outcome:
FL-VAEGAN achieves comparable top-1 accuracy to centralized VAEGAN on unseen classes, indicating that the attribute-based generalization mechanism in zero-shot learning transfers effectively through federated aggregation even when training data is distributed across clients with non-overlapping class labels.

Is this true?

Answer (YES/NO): YES